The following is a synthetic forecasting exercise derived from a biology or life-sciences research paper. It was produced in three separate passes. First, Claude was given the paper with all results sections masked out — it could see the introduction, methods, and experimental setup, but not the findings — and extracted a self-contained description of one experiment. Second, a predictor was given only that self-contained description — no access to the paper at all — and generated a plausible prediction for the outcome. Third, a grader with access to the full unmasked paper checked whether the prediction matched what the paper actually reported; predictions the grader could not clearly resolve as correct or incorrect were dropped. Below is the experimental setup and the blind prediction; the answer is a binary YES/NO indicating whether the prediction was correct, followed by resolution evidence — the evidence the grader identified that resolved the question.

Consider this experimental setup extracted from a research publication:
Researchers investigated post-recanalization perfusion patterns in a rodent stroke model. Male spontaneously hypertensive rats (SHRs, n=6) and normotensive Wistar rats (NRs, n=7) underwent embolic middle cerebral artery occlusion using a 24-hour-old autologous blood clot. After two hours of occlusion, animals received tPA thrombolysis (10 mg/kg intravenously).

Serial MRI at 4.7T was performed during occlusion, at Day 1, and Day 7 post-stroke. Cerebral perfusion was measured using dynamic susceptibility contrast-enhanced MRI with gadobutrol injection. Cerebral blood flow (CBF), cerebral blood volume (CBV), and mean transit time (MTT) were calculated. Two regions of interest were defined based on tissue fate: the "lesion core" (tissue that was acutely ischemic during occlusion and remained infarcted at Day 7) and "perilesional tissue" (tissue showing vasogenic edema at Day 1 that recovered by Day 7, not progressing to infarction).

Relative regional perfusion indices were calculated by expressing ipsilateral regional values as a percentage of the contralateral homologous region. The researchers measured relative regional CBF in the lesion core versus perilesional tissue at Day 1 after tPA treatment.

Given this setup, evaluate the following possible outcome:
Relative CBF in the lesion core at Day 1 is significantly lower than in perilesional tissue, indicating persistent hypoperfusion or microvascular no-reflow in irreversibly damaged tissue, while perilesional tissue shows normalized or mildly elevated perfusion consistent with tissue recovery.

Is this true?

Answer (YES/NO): YES